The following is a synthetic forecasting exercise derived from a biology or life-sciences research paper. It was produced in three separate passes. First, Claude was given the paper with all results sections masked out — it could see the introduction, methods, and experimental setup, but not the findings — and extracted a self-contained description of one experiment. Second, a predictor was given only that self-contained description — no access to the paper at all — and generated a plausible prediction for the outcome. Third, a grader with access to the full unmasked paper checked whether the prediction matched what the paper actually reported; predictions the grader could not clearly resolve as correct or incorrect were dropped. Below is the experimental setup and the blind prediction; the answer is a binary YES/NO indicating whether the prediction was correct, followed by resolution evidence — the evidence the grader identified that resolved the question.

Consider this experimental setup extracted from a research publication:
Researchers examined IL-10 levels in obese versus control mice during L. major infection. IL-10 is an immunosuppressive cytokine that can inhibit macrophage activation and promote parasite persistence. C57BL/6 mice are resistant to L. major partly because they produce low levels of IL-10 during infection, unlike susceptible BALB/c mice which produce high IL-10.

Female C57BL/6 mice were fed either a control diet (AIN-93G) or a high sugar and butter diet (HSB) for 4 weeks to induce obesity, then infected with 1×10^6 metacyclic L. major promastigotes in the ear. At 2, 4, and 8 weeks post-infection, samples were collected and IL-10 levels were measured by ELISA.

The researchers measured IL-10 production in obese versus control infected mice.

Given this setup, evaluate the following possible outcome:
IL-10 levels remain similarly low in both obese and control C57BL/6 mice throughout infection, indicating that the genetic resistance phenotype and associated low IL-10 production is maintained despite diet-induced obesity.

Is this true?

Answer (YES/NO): YES